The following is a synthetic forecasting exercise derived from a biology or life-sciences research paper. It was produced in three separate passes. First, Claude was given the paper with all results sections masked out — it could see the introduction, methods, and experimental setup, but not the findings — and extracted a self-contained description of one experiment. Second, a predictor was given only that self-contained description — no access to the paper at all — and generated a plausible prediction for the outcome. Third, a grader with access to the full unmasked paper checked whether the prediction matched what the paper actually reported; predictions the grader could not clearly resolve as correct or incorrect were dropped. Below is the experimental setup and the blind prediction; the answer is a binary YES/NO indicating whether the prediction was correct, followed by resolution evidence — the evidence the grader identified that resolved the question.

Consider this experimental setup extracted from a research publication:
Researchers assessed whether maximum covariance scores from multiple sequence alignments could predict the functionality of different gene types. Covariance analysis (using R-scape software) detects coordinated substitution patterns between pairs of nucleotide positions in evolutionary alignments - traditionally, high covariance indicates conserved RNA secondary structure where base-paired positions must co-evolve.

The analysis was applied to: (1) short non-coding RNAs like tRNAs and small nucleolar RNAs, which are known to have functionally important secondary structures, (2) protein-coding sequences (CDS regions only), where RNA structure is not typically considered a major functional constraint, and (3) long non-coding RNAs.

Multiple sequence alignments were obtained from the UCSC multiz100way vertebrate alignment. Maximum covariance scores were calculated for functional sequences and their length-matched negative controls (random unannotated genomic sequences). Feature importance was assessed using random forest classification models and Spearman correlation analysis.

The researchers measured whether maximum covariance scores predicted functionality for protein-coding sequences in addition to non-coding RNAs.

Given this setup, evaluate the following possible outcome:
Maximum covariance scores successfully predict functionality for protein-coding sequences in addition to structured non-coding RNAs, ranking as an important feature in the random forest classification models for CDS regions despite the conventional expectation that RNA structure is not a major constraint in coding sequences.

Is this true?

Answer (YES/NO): YES